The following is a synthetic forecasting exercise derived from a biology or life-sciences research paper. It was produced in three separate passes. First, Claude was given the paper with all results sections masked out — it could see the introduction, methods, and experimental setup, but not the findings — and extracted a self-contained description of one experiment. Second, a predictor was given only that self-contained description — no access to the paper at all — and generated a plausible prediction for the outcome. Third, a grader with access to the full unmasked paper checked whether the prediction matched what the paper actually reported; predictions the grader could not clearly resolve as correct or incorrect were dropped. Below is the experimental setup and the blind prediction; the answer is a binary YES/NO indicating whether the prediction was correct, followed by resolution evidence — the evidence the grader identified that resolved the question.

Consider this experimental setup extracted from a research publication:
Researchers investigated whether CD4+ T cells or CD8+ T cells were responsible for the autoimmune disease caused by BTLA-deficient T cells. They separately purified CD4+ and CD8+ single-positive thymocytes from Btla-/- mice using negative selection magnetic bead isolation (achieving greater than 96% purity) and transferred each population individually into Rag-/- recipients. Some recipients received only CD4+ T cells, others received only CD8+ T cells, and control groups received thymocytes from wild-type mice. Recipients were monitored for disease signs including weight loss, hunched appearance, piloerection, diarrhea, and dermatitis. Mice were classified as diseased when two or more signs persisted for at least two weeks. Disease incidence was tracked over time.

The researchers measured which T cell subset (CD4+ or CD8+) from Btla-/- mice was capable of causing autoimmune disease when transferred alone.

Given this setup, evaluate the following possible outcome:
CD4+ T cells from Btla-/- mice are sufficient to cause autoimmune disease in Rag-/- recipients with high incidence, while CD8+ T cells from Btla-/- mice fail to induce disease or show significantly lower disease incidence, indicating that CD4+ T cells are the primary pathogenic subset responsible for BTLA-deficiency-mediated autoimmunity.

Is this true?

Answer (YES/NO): YES